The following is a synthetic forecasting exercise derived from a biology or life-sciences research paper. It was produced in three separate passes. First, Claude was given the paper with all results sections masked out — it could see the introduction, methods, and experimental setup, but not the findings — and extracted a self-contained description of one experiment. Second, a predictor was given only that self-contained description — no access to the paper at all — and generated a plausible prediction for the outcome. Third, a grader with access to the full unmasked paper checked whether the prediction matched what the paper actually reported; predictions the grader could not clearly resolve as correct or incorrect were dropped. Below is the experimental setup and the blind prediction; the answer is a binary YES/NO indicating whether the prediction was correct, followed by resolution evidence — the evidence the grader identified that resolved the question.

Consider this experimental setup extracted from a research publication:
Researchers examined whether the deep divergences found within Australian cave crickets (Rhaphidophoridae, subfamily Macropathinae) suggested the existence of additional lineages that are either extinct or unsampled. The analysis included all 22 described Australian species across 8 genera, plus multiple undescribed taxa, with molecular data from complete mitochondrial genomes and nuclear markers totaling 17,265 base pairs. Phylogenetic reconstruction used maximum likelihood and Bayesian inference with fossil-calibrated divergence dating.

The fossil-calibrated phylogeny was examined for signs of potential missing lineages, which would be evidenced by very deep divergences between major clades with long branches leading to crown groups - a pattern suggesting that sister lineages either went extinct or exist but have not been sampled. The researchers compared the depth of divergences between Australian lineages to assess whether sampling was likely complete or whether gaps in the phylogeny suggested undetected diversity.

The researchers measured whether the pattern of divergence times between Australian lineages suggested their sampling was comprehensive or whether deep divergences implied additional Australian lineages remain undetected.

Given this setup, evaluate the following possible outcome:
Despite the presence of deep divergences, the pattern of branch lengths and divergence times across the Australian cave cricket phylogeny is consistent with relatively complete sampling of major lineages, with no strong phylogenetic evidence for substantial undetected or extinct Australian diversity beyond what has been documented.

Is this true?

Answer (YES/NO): NO